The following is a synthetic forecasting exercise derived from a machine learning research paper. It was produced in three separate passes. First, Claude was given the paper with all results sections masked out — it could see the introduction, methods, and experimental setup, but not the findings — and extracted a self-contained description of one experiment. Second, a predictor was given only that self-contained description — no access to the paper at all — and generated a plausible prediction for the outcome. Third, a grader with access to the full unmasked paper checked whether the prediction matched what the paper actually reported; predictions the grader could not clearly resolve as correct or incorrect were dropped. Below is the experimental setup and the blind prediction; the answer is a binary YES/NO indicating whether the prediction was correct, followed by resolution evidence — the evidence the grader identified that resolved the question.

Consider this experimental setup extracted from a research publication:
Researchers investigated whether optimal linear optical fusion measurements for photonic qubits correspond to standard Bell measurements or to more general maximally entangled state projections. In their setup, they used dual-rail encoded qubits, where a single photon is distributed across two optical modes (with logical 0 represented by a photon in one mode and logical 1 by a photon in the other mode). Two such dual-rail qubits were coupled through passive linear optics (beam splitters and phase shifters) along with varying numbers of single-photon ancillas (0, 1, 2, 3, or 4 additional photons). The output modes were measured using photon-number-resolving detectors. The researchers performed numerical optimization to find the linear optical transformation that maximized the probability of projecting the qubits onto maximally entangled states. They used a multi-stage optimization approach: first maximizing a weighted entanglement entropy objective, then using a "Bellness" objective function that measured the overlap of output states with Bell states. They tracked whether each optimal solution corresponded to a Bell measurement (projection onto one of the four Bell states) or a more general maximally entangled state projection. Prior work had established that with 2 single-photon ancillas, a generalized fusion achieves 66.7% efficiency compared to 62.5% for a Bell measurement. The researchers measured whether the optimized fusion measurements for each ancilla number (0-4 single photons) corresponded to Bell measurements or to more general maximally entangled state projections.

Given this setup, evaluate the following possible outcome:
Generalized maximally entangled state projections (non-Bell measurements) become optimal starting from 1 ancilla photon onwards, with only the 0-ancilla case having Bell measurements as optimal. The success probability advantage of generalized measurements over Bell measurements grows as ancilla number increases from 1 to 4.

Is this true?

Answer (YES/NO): NO